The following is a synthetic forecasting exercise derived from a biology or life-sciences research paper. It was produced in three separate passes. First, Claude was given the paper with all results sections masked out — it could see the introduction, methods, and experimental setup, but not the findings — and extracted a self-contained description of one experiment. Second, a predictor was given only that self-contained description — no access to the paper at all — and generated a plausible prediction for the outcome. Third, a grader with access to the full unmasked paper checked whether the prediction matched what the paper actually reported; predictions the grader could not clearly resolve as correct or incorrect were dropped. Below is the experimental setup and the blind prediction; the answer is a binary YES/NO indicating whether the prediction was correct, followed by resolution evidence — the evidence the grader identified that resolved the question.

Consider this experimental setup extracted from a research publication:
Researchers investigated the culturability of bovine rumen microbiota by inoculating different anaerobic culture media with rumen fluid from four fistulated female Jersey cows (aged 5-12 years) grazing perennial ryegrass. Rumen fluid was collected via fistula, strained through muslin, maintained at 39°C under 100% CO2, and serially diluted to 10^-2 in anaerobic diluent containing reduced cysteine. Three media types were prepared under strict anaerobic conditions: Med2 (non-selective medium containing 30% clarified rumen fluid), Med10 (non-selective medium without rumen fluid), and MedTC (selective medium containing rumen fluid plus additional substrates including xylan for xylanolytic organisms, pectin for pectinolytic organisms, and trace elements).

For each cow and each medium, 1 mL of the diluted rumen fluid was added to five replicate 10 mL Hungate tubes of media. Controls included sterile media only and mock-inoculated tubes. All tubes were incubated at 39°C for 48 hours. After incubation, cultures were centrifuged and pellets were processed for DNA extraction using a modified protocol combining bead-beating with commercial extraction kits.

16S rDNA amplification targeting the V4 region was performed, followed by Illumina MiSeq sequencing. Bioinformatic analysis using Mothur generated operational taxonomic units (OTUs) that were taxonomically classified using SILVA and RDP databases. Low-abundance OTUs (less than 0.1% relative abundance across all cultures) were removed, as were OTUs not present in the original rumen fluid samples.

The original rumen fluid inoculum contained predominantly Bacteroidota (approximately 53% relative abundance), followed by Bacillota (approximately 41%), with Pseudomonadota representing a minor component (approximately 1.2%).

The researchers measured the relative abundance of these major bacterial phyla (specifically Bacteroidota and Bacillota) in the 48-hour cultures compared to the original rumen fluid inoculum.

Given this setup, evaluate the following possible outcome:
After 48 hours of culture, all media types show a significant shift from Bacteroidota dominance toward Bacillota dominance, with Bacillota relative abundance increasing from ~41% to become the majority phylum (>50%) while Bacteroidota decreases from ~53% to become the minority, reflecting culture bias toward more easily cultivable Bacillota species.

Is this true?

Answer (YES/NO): YES